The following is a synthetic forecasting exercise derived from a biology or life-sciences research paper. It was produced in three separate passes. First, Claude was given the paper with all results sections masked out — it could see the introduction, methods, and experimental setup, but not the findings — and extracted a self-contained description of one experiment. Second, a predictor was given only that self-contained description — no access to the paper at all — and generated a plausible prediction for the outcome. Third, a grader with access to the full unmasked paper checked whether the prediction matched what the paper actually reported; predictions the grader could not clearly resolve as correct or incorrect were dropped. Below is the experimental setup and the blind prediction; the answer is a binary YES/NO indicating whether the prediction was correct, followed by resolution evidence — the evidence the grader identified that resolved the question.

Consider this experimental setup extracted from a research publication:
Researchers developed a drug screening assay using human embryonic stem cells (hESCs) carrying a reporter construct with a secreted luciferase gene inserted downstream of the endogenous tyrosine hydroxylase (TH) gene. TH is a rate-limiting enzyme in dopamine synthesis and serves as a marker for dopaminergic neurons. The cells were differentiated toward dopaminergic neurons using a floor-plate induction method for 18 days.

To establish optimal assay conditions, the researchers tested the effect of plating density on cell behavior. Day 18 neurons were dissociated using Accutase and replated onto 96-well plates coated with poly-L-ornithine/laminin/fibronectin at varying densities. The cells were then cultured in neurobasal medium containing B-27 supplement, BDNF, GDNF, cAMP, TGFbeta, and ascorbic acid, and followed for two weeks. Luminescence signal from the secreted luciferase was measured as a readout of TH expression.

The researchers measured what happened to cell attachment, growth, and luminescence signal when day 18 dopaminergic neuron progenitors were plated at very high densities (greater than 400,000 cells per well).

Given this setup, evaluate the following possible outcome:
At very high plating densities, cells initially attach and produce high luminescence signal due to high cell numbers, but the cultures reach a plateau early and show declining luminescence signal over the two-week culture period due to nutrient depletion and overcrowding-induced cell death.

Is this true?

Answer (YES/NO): NO